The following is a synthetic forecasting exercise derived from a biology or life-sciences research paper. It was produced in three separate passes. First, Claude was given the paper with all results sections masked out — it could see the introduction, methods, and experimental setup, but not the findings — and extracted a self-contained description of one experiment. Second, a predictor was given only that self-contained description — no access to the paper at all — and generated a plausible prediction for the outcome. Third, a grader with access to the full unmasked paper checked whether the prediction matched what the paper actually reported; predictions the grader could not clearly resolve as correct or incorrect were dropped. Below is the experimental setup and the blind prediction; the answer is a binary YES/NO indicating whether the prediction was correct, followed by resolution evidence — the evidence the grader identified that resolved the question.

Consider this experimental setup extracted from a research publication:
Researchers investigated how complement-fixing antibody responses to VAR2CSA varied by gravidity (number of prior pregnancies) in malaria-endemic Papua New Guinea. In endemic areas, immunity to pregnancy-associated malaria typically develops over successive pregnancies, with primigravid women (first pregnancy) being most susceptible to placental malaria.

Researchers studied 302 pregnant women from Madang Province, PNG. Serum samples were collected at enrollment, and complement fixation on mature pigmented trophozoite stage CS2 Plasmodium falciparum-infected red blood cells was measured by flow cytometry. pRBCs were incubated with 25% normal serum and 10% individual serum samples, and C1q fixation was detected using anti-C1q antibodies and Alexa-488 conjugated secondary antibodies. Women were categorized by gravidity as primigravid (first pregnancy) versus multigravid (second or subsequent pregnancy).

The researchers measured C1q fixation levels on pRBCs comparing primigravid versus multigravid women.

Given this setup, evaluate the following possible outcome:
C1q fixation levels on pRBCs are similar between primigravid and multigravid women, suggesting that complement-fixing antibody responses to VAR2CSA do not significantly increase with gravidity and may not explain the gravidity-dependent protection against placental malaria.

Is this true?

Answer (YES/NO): NO